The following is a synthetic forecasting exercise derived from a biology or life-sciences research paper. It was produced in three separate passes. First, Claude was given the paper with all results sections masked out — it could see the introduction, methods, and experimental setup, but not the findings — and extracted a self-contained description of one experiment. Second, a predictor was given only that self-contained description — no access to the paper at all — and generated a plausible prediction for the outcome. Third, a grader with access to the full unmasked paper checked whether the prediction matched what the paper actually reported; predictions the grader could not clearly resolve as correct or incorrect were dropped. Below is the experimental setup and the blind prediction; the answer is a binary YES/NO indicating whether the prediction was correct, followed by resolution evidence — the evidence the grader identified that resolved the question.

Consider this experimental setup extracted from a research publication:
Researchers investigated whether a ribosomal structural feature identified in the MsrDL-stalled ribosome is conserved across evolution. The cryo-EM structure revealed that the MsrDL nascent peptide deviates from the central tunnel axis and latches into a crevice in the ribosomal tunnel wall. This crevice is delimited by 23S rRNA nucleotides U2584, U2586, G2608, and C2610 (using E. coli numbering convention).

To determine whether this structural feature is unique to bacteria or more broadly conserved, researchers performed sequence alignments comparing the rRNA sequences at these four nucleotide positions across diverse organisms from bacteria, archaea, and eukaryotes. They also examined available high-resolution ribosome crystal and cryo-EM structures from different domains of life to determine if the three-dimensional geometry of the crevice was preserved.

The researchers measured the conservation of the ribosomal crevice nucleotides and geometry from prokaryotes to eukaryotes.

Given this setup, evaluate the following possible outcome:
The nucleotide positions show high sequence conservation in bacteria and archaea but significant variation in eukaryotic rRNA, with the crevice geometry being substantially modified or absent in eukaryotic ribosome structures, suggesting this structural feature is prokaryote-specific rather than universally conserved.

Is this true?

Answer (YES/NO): NO